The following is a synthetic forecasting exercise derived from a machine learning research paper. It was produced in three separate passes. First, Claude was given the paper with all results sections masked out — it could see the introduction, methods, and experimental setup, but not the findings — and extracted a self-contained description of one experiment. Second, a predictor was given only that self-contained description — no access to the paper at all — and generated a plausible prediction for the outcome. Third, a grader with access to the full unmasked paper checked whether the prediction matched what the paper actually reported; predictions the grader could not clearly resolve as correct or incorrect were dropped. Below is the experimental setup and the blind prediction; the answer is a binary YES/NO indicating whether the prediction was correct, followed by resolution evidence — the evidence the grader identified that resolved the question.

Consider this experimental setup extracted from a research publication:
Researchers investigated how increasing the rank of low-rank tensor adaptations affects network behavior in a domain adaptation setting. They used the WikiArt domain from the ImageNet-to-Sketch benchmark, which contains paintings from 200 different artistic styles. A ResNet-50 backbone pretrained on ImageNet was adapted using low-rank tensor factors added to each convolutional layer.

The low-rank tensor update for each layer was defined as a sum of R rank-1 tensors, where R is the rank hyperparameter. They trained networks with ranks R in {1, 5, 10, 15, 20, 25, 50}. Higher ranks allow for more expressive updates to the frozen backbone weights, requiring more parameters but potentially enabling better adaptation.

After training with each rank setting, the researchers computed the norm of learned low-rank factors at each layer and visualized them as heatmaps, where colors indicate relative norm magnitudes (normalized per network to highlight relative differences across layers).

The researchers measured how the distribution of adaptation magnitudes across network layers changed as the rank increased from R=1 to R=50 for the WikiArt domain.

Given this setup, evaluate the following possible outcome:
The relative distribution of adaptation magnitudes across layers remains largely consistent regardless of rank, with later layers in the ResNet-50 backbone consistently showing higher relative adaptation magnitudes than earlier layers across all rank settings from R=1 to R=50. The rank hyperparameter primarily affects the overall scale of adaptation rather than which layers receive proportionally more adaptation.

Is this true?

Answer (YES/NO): NO